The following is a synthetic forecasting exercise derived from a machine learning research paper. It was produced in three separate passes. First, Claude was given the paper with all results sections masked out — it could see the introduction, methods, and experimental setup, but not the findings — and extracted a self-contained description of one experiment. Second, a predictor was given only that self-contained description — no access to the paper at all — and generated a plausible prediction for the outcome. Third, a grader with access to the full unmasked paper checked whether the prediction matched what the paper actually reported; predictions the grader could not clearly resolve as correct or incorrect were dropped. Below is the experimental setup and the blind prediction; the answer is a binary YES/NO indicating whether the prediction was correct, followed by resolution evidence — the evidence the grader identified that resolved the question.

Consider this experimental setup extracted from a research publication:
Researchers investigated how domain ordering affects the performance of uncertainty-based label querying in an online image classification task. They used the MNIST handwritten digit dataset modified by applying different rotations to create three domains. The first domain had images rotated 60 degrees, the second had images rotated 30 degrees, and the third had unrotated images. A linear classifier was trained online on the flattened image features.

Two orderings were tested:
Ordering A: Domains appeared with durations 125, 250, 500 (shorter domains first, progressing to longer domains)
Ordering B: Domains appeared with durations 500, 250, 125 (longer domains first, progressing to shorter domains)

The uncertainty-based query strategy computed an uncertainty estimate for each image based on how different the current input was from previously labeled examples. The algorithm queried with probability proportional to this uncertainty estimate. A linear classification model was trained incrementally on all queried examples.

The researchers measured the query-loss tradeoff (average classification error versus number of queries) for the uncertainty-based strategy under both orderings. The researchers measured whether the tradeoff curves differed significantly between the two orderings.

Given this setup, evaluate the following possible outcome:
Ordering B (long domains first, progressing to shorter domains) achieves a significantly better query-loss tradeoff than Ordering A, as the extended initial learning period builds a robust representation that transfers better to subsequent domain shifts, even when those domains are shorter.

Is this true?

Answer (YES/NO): NO